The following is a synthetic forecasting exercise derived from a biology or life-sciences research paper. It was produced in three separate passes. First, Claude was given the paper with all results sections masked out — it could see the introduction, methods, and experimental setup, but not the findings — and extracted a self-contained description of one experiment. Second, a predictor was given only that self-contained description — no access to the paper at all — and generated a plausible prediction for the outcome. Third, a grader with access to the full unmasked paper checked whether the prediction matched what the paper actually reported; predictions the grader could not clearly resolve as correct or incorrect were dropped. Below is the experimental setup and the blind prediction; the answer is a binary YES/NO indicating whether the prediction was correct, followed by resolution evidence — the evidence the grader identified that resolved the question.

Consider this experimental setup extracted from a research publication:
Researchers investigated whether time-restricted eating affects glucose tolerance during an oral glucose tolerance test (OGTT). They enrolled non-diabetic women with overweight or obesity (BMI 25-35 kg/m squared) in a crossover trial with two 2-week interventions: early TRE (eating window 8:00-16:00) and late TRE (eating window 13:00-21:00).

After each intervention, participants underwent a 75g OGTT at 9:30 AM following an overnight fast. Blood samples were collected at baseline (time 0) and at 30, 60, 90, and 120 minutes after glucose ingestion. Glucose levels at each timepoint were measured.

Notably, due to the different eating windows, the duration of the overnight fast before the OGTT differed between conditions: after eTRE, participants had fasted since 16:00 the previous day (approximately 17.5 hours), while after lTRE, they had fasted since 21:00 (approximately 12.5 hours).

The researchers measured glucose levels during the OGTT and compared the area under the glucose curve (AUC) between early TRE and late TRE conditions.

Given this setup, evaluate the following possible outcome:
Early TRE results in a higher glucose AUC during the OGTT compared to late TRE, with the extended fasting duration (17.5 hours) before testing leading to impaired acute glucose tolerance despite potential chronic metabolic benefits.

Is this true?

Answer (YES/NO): YES